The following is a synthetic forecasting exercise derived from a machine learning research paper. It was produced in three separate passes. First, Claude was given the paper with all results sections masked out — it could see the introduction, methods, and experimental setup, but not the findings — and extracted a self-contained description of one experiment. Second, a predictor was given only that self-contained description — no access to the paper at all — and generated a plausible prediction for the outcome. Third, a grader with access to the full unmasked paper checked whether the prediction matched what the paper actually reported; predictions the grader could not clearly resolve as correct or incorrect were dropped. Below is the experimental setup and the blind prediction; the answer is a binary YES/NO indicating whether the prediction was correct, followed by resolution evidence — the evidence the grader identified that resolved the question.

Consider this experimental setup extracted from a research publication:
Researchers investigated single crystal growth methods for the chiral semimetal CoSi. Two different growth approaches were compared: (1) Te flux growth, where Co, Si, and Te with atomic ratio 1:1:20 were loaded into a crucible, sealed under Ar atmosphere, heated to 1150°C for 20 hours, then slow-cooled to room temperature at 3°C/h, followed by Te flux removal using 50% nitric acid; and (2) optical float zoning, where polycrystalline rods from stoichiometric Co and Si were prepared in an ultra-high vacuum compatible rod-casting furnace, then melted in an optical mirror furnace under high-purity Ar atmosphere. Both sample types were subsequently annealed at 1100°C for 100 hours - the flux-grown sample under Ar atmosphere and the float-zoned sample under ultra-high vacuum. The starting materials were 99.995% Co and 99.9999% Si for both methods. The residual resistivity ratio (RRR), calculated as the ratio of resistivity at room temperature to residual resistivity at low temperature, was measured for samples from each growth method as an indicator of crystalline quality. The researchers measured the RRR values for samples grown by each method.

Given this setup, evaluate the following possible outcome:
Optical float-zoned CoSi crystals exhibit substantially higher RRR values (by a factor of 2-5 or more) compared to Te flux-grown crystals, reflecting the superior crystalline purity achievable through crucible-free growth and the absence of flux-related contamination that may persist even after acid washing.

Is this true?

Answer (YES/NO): NO